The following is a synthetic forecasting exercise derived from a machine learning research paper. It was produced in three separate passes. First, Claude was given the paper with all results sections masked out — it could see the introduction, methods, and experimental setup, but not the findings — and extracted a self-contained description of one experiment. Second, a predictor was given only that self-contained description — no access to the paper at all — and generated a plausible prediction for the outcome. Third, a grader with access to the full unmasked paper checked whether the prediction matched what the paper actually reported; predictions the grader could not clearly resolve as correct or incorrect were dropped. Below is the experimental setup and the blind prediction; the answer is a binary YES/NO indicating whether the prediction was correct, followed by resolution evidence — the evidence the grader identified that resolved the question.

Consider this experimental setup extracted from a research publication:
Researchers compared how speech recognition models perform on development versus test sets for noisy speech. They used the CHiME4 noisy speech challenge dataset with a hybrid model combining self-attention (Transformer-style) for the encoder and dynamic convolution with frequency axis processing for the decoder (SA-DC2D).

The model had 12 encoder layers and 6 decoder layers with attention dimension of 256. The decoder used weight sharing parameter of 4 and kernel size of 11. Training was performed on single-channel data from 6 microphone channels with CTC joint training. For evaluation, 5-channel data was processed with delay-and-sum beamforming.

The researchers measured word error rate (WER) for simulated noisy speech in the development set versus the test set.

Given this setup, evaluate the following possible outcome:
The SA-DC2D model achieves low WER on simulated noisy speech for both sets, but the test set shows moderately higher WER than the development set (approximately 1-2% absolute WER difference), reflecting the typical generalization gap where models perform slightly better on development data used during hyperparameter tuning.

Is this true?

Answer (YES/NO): NO